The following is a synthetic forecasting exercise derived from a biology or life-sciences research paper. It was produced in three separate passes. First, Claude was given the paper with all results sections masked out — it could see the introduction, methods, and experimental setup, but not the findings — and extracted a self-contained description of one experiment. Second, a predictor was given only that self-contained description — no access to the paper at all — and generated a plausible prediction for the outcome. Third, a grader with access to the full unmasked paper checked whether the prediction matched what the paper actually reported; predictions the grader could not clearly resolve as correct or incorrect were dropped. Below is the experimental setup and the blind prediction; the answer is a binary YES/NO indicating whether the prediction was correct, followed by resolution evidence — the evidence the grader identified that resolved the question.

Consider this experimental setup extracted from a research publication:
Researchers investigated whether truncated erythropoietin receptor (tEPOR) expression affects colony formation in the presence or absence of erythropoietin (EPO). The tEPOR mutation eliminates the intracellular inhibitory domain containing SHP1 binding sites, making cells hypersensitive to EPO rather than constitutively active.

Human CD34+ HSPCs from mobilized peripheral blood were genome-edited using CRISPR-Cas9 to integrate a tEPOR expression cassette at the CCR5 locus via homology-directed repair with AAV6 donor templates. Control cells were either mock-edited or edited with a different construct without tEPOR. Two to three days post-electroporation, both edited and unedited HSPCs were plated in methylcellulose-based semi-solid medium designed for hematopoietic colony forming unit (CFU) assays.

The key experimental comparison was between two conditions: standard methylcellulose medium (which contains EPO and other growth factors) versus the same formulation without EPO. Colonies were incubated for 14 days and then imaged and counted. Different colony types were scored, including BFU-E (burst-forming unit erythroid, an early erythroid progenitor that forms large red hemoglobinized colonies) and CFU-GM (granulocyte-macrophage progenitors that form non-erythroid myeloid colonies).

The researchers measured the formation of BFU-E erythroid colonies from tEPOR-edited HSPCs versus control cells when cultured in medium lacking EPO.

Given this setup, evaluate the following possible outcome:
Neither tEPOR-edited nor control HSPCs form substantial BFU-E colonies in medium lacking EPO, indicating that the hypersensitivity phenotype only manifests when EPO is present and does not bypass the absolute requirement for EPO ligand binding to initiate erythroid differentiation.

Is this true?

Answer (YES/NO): YES